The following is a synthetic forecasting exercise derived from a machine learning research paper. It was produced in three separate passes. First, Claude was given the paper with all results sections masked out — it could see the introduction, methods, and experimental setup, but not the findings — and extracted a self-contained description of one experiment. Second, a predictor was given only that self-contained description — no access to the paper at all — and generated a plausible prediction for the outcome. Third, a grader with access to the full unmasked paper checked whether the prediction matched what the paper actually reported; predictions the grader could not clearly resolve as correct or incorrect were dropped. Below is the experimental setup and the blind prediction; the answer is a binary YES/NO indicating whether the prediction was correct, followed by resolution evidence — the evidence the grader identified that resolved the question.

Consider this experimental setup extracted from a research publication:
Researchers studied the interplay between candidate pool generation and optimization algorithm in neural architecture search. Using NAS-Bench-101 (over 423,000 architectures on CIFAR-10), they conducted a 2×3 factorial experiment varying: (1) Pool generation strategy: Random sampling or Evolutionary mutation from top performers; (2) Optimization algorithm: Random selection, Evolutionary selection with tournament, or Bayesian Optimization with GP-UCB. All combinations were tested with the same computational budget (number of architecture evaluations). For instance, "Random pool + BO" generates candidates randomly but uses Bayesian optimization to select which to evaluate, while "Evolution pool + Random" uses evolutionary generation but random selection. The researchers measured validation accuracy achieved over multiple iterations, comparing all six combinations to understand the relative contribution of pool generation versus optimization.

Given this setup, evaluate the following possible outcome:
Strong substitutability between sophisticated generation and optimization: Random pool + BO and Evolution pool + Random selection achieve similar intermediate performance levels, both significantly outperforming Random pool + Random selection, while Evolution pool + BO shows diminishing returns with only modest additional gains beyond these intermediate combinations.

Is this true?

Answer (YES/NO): NO